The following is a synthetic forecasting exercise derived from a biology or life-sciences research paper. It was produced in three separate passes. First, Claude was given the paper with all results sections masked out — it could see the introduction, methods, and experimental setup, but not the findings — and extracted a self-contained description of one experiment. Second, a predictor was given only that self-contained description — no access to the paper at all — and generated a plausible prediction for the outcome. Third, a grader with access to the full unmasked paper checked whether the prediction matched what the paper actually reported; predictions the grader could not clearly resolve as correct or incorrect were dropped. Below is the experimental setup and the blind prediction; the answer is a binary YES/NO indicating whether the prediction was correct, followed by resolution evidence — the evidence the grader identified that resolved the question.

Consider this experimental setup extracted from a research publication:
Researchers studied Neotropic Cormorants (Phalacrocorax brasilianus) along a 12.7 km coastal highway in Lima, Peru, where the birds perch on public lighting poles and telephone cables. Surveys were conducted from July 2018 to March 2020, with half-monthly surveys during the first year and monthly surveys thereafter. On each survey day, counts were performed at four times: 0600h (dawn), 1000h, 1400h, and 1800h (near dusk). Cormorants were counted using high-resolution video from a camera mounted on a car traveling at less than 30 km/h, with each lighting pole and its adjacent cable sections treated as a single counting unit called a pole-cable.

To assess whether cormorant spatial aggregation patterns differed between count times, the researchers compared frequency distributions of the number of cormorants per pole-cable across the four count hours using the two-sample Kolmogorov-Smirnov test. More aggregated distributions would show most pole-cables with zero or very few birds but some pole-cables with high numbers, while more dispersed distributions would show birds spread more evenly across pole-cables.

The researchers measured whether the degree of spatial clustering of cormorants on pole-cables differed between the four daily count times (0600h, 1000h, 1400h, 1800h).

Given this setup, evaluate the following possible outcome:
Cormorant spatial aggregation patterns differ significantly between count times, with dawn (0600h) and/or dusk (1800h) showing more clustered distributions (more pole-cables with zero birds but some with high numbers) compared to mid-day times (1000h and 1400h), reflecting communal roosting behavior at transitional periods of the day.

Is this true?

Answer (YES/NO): YES